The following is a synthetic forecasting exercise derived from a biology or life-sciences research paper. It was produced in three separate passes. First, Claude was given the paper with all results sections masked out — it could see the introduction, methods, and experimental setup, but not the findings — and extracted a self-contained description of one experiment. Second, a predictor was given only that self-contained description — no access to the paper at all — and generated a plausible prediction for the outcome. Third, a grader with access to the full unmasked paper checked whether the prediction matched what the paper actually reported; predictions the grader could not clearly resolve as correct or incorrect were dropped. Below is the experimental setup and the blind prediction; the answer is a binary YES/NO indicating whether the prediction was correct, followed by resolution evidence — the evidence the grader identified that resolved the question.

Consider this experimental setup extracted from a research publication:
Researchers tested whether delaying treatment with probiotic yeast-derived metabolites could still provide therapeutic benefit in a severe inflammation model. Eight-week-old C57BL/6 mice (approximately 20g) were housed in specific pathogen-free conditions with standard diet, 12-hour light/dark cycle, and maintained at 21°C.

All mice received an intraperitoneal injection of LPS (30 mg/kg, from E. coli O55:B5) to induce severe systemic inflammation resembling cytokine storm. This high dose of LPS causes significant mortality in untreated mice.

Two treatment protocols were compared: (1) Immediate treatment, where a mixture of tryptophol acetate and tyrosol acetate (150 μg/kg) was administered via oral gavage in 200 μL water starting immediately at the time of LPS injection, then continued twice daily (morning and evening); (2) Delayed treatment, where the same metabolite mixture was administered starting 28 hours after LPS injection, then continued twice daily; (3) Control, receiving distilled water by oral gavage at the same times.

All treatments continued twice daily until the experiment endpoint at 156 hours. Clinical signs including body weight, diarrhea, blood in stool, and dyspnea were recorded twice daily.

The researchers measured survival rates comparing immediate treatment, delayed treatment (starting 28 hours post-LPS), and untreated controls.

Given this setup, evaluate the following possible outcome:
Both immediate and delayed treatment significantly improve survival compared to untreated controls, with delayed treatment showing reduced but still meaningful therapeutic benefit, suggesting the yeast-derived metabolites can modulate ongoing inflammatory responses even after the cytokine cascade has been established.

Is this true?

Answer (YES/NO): NO